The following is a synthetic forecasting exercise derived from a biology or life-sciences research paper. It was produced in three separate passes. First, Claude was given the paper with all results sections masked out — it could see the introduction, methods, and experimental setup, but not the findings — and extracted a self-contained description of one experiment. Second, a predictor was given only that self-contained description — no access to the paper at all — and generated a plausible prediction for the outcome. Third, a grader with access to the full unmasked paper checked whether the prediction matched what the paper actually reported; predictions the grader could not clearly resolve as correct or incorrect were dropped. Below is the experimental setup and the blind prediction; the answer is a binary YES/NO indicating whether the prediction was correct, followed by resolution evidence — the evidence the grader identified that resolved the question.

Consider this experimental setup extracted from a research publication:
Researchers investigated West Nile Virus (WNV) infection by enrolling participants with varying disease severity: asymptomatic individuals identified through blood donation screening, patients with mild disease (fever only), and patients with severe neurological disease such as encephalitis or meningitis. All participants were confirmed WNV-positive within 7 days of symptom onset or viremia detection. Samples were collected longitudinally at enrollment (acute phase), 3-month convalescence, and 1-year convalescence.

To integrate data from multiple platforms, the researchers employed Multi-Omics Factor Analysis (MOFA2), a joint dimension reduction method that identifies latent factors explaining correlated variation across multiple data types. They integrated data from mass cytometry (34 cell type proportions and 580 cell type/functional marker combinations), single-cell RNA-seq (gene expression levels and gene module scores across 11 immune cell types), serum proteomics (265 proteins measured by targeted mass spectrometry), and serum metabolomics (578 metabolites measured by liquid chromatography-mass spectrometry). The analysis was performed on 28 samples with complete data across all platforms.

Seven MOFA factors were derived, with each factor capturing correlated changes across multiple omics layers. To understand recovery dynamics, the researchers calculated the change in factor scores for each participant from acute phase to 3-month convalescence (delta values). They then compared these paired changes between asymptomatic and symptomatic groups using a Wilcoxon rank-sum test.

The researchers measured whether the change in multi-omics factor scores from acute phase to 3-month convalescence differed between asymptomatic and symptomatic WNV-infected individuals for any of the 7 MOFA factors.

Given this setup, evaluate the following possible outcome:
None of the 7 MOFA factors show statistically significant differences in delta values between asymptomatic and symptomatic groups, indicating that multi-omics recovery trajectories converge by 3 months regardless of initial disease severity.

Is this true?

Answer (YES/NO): NO